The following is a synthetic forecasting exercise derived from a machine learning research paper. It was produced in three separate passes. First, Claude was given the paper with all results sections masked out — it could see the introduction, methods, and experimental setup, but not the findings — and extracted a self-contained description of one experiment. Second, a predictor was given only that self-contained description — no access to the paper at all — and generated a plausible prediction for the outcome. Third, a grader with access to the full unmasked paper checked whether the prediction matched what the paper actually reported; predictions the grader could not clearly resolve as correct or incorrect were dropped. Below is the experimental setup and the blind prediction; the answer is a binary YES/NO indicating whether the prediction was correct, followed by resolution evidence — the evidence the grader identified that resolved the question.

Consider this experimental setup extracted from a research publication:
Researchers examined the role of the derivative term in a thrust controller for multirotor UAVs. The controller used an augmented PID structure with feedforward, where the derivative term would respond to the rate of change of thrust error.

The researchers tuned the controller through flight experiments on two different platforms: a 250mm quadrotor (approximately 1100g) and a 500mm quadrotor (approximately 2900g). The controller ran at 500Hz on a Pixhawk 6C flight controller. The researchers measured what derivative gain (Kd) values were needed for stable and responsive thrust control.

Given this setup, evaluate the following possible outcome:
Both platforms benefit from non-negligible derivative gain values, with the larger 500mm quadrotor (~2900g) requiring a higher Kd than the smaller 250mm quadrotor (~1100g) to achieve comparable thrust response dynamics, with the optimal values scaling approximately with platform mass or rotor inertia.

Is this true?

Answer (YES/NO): NO